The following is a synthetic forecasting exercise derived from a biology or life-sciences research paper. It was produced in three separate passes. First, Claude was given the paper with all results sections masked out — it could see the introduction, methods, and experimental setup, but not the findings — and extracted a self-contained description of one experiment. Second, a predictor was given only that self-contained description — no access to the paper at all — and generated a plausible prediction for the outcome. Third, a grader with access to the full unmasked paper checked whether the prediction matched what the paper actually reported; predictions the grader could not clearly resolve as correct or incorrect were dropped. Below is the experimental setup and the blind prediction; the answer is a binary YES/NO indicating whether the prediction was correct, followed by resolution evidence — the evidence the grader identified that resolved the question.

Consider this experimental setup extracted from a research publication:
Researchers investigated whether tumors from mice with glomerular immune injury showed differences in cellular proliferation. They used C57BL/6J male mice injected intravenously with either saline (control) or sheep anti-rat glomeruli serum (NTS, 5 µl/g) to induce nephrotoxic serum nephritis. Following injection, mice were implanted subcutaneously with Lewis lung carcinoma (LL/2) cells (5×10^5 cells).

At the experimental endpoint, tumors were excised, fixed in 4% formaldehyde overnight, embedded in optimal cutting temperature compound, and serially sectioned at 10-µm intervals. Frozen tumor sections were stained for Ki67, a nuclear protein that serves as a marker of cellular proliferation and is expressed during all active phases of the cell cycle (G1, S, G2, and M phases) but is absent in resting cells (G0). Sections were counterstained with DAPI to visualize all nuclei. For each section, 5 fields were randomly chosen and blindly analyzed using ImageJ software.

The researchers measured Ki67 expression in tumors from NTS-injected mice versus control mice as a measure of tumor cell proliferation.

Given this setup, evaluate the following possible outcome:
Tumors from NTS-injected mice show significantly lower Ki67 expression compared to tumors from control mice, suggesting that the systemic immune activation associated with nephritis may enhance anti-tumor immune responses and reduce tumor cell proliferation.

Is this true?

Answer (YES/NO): NO